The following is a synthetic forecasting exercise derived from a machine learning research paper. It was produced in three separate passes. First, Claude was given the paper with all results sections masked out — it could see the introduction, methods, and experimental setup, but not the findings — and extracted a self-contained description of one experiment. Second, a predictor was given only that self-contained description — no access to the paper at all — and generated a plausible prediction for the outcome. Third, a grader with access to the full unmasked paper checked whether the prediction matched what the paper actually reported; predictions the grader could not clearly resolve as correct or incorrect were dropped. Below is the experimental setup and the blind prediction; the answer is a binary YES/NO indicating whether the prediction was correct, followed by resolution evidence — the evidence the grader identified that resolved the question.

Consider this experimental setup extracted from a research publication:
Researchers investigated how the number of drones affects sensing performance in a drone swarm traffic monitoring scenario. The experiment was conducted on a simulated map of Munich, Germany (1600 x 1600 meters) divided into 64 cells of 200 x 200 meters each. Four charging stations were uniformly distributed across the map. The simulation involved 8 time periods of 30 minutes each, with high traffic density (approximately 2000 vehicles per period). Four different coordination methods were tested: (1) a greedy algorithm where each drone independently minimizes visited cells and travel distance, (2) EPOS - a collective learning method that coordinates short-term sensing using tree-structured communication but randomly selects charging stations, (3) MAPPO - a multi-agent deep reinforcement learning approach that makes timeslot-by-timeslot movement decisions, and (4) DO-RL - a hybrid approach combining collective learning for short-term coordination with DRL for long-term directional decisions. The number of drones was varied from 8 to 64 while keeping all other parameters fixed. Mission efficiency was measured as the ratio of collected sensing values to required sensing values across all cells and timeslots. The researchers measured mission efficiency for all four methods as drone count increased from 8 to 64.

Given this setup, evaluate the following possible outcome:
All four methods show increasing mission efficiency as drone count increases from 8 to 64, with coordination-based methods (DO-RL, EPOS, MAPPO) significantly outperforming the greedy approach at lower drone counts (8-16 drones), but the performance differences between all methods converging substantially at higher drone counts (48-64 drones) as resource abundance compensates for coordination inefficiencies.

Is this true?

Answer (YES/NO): NO